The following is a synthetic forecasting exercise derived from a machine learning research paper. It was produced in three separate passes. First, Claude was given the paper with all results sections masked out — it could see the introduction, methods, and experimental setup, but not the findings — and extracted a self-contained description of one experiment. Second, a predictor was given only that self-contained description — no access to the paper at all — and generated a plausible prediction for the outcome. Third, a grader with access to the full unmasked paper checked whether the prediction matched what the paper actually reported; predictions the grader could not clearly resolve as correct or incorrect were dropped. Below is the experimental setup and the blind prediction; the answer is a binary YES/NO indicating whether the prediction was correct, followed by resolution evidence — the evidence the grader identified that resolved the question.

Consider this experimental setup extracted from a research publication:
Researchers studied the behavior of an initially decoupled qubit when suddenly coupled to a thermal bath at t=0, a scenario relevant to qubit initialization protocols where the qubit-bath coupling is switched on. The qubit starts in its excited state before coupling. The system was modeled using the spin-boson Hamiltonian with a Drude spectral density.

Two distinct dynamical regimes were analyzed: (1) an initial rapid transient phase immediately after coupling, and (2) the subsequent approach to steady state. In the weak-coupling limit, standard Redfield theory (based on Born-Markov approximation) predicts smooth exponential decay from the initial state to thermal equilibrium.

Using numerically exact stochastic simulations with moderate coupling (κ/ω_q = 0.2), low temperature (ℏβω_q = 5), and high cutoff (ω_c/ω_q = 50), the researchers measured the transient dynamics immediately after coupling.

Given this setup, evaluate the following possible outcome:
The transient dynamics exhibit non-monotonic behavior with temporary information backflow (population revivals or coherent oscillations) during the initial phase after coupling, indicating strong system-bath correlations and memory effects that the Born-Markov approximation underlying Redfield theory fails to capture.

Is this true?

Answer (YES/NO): NO